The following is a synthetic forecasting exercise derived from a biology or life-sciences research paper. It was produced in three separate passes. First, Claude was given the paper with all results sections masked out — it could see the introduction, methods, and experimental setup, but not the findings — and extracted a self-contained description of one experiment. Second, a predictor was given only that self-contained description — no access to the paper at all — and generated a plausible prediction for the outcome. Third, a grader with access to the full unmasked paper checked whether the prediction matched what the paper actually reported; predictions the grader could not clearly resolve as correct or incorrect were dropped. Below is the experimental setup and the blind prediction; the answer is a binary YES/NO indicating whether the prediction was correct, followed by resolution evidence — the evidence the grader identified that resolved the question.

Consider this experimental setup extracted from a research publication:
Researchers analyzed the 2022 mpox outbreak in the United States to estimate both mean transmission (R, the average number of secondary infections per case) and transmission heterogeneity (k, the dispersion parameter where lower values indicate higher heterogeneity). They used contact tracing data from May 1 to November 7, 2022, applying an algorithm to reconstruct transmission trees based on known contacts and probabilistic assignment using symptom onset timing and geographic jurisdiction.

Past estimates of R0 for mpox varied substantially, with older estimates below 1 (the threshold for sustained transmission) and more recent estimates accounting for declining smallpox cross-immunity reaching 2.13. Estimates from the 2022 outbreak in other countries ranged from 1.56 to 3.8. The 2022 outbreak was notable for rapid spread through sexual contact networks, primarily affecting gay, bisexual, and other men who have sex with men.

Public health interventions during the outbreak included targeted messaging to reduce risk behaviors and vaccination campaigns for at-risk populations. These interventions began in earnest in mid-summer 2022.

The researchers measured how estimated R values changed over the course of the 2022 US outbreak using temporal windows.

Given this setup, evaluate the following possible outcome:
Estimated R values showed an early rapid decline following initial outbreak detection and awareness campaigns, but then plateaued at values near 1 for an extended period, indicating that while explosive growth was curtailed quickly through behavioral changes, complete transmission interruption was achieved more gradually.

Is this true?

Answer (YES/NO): NO